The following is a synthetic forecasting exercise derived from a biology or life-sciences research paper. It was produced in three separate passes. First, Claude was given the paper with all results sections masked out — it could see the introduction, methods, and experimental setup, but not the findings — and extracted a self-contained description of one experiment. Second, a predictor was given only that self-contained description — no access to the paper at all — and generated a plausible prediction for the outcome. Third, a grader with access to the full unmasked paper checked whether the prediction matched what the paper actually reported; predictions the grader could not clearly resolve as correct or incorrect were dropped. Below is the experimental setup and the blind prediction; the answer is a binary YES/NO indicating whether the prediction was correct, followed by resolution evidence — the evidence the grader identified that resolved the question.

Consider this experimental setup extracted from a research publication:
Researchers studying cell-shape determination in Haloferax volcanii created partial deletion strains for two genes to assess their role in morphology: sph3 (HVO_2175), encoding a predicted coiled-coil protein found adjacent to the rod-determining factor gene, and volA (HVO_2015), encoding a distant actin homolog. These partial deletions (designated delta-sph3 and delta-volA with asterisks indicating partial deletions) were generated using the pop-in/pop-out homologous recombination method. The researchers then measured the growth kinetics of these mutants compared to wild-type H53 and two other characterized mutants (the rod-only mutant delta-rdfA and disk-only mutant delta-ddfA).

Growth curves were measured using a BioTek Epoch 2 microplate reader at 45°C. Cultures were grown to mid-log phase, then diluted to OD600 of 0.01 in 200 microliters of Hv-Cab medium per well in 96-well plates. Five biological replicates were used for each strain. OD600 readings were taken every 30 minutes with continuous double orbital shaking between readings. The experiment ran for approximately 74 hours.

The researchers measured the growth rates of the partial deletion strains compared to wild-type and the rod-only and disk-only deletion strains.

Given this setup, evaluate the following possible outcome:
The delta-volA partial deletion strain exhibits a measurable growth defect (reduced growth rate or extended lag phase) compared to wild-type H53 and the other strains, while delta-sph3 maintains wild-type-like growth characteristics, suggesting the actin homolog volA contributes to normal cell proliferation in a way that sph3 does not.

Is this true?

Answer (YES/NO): NO